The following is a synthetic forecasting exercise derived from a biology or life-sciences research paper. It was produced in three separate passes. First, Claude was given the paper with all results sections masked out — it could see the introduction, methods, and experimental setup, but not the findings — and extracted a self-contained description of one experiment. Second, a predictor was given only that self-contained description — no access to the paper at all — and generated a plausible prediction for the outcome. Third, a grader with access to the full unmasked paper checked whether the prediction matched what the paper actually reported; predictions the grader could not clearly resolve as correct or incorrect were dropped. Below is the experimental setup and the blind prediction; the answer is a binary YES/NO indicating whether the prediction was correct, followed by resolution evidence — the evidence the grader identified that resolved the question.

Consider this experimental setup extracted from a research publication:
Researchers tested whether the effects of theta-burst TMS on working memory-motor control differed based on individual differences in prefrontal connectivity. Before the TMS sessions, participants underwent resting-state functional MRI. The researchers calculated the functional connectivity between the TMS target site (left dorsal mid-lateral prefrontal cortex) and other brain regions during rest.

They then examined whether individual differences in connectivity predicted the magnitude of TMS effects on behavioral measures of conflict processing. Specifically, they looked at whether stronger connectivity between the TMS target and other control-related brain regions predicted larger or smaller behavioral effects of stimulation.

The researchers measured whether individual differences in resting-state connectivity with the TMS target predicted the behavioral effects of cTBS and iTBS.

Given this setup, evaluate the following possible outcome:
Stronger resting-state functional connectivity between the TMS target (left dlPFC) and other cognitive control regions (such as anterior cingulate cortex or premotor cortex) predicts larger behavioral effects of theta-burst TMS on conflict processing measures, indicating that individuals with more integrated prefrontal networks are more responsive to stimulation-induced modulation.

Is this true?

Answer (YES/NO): NO